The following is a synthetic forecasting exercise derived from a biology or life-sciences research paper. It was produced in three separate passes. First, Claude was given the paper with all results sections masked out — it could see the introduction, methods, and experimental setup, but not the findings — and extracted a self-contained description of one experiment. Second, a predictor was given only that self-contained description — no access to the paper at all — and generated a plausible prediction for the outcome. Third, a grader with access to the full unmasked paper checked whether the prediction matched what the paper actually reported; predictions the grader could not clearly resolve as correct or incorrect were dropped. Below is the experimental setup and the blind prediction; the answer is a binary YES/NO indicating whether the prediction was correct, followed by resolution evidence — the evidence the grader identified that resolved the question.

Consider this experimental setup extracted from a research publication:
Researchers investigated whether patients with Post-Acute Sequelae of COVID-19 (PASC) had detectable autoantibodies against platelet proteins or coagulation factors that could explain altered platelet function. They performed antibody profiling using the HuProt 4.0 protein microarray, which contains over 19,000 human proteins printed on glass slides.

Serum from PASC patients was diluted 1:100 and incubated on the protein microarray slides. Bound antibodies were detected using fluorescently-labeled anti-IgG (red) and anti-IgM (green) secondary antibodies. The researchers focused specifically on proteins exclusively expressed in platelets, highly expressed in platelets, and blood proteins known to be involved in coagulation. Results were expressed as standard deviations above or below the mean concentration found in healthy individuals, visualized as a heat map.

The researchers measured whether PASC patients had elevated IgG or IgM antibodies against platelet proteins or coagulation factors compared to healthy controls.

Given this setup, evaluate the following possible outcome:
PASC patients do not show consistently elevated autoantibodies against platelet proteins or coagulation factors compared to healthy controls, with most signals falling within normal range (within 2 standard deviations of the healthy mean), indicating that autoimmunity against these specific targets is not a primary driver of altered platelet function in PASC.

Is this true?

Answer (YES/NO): YES